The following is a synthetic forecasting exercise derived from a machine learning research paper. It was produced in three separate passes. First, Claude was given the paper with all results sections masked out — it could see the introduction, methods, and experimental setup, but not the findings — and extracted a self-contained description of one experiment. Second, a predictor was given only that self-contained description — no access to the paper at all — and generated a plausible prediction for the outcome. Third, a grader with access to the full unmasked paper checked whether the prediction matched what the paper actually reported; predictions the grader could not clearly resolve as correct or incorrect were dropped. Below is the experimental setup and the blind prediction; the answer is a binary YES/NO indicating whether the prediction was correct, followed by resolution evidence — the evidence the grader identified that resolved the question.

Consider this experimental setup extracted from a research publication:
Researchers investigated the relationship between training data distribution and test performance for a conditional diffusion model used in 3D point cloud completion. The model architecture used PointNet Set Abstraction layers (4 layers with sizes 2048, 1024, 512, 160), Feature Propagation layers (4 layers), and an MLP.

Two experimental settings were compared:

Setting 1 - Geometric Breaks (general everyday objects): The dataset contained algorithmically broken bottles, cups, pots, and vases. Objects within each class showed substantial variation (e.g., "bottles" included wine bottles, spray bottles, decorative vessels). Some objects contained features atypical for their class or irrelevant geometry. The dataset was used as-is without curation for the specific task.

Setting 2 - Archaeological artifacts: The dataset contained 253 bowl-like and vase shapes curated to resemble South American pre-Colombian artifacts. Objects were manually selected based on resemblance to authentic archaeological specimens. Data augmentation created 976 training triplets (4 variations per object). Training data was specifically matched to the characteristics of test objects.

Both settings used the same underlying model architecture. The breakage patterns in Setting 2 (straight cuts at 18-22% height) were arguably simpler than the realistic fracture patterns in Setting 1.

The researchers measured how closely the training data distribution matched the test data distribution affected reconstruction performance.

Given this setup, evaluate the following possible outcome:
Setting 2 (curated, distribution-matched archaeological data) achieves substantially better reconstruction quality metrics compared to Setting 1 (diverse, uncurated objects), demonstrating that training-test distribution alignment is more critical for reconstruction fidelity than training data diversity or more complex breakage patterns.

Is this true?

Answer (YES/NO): YES